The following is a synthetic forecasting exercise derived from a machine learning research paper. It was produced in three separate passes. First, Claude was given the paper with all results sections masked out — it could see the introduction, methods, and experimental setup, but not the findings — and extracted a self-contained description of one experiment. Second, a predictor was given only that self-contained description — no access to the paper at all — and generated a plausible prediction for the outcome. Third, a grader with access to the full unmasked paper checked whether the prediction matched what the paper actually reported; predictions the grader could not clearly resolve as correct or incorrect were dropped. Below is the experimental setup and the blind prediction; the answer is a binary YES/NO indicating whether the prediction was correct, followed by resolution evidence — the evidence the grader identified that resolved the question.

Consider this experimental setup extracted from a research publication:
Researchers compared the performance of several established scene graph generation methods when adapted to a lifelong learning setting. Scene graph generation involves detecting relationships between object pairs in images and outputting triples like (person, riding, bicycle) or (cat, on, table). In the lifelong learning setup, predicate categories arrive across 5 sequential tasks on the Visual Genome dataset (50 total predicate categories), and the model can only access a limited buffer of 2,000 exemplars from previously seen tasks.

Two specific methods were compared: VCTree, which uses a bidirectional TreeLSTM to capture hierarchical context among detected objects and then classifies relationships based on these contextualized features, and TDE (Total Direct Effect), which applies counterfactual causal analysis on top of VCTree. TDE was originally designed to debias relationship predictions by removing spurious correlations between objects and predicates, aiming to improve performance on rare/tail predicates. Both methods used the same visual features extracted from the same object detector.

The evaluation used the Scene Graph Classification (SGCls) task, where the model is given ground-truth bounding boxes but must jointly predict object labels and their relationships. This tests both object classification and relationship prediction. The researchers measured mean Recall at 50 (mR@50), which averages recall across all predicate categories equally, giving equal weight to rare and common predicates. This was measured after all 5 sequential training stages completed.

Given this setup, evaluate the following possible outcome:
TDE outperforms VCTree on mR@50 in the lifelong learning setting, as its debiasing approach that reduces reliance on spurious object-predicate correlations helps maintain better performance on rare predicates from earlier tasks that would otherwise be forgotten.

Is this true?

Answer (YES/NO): YES